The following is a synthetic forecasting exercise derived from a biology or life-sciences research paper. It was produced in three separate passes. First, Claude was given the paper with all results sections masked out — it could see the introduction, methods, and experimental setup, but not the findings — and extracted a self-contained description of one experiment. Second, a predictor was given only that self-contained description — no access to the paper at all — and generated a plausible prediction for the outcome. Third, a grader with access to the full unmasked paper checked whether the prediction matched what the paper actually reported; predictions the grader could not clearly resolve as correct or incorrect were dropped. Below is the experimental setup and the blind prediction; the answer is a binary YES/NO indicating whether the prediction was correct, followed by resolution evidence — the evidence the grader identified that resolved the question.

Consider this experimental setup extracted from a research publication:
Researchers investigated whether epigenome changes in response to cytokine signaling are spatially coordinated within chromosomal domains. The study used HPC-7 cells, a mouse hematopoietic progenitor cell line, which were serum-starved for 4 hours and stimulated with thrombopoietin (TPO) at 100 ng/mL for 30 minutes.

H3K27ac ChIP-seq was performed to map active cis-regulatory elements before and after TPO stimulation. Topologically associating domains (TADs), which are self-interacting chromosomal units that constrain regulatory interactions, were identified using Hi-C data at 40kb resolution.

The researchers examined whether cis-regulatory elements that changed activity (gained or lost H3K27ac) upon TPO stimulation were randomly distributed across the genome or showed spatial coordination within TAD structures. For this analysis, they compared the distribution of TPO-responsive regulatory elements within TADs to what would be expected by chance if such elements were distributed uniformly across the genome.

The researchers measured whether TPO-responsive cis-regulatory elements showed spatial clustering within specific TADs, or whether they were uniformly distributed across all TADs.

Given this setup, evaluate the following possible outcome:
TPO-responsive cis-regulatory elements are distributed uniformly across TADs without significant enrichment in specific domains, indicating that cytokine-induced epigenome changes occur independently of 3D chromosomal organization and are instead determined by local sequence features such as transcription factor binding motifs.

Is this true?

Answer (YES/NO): NO